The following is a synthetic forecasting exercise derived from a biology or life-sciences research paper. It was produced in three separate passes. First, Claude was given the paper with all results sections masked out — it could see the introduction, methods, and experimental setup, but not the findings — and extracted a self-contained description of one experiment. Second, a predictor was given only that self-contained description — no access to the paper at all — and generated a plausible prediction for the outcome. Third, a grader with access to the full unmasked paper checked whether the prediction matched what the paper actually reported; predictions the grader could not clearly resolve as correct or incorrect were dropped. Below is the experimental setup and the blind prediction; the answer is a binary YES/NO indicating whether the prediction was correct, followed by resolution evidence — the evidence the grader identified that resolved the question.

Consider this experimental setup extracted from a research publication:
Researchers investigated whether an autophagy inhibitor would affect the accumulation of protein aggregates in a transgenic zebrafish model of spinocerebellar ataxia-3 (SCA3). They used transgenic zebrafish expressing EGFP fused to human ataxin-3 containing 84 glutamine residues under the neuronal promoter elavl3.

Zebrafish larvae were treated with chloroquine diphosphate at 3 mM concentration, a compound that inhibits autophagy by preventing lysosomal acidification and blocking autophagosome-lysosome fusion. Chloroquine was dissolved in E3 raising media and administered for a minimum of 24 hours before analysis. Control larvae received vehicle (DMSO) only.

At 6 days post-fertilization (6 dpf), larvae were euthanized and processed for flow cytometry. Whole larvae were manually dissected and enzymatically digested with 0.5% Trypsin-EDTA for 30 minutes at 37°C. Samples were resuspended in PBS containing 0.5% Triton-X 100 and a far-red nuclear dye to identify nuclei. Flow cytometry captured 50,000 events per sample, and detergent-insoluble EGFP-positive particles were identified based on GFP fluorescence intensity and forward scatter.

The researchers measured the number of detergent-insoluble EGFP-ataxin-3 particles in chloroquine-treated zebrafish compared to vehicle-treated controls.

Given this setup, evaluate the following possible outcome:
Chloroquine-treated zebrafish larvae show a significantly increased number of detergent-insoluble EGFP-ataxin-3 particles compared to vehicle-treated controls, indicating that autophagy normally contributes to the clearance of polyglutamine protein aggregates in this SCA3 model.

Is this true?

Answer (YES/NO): YES